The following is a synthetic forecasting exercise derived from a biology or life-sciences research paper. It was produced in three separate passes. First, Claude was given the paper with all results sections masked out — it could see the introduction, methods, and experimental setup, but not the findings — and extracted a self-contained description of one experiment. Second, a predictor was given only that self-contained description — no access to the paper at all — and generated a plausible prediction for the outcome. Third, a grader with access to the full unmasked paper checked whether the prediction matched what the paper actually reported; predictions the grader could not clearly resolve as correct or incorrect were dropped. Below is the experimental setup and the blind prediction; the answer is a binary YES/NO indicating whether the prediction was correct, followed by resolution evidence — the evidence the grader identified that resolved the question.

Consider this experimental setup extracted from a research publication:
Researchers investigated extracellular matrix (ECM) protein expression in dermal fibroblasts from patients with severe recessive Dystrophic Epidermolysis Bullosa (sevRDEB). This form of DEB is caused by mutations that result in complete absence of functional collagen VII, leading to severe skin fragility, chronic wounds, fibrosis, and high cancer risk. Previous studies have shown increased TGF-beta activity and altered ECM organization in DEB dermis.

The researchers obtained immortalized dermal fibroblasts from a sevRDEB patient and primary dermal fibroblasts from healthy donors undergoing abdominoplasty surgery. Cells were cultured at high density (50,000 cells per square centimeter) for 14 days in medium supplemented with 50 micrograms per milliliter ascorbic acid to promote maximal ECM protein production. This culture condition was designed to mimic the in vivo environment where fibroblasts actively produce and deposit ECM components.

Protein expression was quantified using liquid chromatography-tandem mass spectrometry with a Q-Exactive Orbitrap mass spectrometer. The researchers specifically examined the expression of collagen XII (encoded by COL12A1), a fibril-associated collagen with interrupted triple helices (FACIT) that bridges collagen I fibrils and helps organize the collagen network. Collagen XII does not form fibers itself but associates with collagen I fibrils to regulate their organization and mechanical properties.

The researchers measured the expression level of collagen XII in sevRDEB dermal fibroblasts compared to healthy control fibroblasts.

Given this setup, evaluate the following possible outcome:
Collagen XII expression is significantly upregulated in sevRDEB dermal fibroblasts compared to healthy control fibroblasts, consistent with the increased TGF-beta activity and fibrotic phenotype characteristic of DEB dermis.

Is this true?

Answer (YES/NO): NO